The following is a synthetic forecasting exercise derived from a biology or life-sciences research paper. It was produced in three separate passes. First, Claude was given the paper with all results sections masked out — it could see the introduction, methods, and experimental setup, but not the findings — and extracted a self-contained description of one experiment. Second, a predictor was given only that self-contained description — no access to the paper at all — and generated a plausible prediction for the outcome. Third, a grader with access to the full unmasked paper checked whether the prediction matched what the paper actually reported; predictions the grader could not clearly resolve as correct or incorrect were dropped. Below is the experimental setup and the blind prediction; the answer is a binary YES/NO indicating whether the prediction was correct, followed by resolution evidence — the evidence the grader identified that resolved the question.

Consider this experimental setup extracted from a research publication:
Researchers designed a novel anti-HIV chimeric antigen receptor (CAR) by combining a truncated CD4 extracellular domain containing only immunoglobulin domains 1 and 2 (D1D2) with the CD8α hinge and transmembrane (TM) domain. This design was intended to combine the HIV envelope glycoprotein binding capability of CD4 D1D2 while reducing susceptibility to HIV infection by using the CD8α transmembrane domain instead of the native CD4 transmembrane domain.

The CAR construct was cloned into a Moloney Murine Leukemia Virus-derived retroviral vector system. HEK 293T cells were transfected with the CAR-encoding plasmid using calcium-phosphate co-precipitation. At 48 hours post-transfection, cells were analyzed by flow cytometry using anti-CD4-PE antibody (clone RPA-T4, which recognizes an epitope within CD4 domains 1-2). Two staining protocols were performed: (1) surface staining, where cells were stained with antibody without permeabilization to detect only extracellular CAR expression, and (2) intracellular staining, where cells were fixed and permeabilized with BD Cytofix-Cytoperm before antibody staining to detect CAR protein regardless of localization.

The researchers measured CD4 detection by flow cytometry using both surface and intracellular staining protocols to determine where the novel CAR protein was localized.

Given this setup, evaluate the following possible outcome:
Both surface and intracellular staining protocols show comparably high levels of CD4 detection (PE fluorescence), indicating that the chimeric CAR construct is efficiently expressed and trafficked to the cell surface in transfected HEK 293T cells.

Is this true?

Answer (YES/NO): NO